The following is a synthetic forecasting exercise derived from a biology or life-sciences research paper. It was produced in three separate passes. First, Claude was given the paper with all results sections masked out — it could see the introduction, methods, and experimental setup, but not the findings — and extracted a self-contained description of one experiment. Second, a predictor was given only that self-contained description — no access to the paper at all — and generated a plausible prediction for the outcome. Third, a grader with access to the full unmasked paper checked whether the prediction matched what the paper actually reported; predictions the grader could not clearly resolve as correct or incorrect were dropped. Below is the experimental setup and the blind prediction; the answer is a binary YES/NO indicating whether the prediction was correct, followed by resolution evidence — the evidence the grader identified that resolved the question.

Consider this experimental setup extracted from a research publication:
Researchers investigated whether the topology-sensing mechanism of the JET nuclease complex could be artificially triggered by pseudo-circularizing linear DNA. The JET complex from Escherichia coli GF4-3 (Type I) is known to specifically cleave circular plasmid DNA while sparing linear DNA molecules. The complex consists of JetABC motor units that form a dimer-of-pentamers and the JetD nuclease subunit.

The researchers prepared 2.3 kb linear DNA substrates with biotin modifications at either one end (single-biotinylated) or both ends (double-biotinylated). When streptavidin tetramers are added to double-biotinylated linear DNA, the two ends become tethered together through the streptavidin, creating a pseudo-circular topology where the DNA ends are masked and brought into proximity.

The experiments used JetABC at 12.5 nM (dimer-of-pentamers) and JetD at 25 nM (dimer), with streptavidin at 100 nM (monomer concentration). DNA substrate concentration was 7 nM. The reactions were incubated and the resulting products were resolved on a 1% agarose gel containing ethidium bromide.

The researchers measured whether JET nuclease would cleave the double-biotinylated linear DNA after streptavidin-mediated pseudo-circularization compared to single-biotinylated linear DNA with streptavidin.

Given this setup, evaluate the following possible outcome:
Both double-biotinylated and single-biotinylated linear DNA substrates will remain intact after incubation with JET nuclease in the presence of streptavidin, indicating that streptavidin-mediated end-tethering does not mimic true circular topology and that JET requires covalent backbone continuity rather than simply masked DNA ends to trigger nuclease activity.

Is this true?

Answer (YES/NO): NO